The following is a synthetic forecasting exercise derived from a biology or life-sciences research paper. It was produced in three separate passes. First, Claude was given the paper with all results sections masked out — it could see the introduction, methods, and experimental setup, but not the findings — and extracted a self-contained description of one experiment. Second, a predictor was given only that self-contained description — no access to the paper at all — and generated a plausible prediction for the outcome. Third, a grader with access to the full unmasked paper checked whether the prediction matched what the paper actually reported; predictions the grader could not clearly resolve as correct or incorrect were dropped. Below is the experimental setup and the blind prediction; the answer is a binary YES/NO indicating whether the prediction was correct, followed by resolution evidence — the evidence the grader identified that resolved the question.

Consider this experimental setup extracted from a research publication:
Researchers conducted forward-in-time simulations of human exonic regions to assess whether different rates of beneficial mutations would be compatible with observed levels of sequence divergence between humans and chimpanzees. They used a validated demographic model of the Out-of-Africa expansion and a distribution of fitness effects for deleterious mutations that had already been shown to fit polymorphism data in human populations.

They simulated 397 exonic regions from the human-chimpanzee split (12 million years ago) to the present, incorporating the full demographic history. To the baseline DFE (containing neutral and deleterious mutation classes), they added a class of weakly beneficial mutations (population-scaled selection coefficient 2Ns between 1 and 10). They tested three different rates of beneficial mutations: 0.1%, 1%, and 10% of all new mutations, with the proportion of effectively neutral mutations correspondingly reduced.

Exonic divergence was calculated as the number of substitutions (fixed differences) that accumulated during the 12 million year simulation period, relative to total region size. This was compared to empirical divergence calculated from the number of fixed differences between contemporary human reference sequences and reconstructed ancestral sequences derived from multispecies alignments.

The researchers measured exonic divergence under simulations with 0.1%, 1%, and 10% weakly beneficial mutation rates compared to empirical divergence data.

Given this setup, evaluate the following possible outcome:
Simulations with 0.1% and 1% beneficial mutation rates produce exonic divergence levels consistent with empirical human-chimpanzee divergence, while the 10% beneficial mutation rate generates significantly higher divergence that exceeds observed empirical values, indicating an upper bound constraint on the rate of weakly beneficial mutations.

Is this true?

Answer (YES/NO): YES